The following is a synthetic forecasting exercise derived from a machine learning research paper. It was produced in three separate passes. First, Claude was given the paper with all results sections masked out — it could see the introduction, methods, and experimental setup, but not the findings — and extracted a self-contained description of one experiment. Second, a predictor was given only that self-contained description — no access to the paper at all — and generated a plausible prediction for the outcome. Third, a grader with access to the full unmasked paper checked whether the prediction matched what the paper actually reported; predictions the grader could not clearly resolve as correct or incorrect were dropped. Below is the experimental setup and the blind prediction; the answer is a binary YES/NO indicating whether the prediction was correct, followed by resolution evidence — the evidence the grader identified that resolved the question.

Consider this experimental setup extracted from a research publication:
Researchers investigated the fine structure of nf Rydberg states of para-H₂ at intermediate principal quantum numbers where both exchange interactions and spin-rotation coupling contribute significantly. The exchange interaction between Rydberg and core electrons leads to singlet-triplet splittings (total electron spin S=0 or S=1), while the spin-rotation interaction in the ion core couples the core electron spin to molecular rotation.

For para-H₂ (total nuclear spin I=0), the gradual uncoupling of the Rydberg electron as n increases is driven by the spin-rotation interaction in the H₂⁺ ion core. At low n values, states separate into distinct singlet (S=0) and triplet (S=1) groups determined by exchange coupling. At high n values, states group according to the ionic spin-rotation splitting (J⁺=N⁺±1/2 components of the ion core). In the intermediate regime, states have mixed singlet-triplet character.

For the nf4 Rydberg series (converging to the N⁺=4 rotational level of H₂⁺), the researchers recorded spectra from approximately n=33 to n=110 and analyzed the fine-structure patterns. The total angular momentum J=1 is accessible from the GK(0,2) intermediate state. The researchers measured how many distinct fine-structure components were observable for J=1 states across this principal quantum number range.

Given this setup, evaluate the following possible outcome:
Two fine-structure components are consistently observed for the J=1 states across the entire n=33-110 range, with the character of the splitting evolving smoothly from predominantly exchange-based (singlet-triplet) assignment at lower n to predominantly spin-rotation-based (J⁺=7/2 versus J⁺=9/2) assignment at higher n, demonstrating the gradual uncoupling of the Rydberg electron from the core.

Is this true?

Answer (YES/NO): NO